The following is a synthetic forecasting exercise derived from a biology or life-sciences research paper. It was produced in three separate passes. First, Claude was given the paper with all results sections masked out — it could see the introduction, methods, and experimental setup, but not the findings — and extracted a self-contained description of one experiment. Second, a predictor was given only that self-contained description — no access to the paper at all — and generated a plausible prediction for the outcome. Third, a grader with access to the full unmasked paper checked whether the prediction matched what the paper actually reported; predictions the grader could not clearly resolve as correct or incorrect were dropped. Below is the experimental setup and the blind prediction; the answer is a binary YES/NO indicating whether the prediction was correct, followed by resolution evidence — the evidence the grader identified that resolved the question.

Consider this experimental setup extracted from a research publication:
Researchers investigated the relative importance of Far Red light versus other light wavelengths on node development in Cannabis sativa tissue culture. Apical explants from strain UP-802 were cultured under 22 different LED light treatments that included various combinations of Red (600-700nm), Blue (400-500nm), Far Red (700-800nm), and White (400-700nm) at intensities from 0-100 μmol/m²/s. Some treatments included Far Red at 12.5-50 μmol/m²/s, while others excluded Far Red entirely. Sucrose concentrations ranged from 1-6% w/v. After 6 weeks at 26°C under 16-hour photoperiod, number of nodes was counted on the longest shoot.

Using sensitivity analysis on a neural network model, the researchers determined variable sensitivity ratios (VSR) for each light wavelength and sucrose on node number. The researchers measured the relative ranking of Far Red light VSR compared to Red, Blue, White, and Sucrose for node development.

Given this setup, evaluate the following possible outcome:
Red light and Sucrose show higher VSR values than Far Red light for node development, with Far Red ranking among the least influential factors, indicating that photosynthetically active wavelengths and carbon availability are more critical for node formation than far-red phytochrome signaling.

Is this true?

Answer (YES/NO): NO